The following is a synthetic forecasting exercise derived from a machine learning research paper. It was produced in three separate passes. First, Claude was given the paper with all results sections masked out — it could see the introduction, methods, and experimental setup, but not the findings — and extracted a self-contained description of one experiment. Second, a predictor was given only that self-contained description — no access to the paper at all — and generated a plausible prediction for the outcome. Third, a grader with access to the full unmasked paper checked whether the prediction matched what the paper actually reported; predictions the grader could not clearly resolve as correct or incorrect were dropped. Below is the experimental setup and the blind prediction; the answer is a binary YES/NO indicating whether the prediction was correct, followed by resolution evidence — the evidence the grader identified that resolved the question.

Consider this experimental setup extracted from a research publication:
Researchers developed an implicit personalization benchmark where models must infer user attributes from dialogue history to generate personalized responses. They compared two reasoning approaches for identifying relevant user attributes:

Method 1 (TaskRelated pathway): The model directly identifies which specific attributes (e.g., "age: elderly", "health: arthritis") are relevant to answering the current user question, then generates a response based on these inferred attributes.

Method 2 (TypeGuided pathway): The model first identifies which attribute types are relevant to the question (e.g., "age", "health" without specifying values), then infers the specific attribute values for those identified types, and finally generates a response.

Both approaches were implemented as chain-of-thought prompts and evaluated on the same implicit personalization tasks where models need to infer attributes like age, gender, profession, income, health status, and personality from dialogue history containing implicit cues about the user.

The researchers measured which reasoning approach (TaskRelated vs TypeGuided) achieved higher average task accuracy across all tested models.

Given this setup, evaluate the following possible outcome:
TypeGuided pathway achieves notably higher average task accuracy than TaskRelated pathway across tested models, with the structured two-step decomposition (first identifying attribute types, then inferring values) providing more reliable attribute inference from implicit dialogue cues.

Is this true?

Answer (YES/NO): NO